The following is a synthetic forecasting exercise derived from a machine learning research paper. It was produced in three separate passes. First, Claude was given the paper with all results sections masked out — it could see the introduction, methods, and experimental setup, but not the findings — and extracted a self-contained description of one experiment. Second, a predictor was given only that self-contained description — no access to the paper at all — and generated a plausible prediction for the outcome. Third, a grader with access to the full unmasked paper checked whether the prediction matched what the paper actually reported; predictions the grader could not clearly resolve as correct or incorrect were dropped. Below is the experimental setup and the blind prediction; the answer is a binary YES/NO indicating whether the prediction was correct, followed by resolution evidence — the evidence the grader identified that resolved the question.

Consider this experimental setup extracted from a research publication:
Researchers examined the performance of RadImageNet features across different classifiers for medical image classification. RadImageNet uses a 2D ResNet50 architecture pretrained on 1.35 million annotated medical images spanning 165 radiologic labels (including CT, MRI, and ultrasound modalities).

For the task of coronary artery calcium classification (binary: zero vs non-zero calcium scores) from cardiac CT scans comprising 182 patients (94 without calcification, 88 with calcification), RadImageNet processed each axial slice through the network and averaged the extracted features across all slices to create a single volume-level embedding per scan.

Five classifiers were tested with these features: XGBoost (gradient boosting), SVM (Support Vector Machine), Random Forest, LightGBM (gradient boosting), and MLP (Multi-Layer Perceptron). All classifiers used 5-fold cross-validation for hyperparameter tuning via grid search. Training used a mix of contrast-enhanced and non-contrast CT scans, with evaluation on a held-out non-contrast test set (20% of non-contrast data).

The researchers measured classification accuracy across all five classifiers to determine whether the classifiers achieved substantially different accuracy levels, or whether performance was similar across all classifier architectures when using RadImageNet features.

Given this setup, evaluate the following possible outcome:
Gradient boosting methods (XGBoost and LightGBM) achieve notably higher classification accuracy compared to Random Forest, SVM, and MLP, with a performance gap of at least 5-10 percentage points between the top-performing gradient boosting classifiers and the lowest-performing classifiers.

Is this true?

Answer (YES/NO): NO